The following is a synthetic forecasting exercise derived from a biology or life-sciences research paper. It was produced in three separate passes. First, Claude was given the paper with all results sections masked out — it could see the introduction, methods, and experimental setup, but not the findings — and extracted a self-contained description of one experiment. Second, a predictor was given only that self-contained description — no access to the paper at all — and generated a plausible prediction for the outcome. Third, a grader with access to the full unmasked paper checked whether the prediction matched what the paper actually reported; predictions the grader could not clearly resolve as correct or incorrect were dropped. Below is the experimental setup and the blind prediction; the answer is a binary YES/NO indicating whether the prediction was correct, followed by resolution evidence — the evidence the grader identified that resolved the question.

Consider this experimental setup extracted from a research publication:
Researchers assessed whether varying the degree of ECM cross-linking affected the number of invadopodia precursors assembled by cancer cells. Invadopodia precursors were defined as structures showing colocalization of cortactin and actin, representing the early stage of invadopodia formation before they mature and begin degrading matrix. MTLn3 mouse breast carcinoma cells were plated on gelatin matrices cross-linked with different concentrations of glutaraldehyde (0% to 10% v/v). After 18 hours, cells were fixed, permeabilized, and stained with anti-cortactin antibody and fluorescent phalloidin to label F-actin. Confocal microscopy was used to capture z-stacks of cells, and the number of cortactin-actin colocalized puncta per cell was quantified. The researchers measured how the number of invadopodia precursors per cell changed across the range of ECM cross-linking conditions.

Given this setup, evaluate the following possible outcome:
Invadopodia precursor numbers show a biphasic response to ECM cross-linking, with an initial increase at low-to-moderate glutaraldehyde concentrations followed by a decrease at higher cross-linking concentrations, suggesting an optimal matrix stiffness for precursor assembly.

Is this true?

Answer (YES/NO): NO